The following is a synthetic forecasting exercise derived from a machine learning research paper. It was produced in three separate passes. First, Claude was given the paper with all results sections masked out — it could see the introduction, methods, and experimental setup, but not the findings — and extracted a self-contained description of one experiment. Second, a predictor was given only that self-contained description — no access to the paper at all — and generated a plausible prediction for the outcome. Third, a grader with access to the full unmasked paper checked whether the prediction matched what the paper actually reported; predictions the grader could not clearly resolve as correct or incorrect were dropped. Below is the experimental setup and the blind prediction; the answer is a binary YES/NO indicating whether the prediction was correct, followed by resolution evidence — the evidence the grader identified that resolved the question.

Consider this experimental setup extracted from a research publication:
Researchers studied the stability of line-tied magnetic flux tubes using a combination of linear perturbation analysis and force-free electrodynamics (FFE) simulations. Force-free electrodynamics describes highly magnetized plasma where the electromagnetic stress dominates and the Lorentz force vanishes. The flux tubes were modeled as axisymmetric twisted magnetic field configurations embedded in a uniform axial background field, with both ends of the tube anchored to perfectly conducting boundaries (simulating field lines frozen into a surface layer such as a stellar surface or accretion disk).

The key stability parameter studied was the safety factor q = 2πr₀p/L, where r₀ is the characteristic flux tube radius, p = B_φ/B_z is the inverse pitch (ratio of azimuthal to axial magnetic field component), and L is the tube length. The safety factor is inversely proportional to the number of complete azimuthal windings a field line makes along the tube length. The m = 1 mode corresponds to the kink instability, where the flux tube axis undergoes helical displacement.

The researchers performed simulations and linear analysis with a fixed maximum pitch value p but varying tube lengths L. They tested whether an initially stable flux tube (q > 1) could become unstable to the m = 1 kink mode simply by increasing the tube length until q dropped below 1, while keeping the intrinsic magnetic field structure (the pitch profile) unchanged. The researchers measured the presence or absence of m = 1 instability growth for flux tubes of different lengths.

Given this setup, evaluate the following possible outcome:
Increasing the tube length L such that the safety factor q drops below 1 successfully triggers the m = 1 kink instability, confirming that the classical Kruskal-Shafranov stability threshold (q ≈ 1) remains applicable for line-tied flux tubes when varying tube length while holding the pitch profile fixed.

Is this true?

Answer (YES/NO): YES